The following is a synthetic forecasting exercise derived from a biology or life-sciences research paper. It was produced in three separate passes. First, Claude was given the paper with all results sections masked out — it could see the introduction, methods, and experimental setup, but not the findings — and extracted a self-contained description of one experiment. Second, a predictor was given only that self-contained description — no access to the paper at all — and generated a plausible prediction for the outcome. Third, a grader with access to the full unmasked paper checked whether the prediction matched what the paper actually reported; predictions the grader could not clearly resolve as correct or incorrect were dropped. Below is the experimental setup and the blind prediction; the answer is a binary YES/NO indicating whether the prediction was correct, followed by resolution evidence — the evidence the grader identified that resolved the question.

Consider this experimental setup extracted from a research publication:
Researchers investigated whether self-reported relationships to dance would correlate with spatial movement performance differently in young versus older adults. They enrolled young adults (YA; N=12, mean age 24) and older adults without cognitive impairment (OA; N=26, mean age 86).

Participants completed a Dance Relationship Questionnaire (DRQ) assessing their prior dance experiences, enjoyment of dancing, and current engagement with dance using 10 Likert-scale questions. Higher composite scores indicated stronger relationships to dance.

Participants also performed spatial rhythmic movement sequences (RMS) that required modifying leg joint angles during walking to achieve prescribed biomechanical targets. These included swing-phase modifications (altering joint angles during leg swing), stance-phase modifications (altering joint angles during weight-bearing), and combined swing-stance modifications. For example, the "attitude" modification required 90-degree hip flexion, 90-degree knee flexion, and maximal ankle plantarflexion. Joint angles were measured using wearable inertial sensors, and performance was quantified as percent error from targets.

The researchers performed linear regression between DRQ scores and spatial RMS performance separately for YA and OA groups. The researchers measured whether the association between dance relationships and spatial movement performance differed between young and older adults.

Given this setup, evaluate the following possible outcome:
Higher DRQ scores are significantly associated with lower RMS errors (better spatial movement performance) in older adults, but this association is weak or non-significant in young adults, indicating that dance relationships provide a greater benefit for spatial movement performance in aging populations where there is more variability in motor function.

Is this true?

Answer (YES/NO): NO